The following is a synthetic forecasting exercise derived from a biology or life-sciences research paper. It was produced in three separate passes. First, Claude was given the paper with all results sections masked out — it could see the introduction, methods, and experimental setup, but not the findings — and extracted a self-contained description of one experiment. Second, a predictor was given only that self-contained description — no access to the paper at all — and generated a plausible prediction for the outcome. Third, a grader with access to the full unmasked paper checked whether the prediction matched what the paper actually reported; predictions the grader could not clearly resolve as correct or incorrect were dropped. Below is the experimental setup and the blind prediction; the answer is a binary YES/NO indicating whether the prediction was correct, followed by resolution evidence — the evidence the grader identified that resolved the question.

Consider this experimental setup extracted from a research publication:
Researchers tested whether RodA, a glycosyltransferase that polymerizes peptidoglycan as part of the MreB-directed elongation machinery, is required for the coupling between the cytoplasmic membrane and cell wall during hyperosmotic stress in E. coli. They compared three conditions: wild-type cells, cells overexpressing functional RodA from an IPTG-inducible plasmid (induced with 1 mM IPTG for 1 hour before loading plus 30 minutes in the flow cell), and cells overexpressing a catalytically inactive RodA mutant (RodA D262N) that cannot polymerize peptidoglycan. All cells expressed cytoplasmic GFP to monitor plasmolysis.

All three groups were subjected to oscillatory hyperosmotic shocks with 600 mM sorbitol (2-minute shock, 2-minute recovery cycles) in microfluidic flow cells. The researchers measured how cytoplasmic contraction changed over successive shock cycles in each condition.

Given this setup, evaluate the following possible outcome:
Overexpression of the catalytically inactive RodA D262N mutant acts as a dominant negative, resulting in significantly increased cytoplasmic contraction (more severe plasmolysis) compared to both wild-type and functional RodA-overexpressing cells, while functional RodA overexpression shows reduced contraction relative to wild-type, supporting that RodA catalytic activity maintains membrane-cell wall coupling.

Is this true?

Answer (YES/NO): NO